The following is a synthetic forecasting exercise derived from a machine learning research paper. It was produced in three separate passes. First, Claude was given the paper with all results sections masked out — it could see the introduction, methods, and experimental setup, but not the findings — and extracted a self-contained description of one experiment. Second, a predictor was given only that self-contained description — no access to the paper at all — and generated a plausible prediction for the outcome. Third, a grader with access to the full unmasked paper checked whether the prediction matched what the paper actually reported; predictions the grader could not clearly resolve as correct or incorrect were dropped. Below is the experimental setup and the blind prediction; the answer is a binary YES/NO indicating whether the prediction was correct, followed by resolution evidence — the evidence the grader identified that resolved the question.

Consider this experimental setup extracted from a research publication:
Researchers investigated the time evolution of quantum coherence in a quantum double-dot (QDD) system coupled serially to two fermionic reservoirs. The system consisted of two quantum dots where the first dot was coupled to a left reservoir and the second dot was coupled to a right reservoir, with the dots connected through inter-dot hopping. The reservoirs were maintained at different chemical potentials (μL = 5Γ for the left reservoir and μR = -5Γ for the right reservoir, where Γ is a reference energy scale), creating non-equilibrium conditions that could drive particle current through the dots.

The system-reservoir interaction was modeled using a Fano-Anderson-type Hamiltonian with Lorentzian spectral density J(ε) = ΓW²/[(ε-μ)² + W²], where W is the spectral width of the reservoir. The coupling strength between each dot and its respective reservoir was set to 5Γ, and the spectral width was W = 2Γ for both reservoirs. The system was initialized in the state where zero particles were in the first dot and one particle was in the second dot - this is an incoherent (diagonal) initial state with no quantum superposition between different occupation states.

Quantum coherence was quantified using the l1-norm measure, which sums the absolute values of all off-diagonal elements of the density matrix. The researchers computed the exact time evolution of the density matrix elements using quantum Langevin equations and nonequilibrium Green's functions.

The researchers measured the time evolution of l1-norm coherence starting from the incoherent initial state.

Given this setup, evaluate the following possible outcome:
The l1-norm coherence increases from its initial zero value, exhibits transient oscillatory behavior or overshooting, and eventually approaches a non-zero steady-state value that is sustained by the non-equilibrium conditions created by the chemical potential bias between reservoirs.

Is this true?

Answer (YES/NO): YES